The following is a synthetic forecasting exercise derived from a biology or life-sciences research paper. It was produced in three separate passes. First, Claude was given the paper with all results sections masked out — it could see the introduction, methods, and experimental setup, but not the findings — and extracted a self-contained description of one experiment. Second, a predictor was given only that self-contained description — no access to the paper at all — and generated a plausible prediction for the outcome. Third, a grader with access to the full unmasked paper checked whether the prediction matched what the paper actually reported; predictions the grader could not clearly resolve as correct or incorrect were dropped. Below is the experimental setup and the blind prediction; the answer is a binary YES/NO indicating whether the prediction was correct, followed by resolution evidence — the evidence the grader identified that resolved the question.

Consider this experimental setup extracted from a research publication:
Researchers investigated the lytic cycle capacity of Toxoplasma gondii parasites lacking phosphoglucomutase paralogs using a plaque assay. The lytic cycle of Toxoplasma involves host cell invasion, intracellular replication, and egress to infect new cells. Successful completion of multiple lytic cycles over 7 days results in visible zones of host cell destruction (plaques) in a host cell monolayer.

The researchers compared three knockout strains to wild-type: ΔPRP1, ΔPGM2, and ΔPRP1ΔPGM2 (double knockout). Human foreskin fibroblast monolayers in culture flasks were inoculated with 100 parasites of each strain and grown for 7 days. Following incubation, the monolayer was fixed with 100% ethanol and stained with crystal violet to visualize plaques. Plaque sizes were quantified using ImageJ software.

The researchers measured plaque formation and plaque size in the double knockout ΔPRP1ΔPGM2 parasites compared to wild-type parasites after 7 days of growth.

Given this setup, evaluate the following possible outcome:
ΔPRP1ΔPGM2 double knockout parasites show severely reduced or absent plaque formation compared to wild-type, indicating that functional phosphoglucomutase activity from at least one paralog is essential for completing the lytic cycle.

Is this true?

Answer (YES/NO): NO